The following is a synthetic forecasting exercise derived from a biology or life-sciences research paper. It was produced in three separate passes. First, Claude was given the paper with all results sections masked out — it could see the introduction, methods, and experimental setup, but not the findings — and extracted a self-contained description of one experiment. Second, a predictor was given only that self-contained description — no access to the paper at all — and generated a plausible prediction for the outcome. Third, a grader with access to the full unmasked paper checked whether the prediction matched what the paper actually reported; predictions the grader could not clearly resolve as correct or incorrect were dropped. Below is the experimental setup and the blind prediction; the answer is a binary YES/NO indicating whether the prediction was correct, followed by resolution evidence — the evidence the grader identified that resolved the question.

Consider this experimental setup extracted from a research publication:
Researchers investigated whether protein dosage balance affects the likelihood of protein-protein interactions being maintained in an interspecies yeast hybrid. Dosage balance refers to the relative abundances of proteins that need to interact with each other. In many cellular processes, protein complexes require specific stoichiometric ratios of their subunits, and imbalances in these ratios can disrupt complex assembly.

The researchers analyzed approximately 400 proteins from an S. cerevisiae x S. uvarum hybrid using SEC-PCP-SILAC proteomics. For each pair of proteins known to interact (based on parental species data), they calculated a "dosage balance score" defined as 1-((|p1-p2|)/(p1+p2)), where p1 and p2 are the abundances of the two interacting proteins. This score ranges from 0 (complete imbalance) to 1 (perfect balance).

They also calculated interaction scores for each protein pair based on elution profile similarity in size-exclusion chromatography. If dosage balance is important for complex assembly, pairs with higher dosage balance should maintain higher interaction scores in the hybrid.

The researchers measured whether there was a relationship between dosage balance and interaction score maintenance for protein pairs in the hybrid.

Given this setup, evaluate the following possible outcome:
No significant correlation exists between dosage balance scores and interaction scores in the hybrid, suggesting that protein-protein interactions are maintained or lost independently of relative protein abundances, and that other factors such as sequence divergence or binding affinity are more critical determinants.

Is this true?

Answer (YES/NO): NO